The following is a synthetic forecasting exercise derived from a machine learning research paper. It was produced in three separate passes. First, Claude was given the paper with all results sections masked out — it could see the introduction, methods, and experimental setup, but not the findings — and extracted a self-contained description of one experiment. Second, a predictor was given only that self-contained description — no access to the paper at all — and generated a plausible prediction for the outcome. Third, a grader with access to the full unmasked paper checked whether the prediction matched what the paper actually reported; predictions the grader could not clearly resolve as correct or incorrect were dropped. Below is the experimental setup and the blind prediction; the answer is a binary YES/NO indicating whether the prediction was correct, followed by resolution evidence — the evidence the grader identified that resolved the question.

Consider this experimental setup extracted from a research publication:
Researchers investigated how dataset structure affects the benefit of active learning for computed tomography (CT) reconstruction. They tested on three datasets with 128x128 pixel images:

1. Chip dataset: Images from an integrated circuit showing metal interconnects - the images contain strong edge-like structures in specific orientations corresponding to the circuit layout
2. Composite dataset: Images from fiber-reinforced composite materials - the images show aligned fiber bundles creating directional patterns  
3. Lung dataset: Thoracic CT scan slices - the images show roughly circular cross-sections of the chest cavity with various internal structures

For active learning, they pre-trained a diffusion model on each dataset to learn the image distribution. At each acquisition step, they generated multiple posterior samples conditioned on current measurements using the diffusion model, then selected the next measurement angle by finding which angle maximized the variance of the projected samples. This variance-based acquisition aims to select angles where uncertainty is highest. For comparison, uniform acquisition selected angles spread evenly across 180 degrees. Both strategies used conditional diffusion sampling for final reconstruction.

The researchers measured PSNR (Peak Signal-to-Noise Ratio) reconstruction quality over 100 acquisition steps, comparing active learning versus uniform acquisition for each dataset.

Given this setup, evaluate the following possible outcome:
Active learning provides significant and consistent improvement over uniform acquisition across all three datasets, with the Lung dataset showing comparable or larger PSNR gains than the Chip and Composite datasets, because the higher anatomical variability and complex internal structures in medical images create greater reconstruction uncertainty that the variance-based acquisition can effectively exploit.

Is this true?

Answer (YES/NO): NO